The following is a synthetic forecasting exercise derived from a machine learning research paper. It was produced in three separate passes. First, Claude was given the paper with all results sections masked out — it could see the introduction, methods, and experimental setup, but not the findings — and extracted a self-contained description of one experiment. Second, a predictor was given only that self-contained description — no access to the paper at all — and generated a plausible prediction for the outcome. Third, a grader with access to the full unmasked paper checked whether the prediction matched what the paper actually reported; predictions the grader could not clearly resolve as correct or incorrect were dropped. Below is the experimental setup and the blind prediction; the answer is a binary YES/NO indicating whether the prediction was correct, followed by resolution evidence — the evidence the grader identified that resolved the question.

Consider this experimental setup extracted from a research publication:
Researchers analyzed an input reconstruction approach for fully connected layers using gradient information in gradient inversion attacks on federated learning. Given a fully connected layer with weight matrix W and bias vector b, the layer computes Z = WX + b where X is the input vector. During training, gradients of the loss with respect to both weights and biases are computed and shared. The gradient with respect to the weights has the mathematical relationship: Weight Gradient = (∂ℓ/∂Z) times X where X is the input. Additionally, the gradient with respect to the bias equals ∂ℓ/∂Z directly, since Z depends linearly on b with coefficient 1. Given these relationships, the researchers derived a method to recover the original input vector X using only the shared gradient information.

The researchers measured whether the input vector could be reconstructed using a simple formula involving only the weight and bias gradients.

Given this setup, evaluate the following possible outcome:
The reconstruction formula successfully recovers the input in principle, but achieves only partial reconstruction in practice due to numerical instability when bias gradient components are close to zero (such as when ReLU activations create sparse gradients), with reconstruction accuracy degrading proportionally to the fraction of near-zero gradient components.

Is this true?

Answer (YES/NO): NO